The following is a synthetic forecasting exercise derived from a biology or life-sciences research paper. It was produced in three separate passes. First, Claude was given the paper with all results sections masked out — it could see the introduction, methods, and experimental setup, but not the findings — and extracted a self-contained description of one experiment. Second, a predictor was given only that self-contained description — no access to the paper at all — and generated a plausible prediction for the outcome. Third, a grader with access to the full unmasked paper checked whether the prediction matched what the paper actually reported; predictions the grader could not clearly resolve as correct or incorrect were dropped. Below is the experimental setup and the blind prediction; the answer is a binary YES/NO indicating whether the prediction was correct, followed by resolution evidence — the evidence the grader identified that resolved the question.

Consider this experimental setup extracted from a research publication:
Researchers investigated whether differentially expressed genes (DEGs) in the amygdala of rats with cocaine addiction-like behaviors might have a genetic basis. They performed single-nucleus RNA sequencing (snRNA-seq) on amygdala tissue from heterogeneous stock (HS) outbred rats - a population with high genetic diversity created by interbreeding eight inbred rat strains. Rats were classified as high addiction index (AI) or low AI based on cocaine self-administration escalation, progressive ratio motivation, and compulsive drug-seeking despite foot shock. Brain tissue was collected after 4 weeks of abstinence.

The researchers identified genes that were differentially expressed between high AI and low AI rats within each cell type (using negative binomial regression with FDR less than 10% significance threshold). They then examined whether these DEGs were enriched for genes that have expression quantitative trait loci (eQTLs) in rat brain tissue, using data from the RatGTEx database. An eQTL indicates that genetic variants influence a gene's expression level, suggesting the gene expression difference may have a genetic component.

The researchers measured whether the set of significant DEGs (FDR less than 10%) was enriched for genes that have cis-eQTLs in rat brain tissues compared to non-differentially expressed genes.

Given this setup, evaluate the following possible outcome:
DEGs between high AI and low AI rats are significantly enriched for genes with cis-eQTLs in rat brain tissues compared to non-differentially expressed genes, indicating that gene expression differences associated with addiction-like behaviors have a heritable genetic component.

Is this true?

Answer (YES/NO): YES